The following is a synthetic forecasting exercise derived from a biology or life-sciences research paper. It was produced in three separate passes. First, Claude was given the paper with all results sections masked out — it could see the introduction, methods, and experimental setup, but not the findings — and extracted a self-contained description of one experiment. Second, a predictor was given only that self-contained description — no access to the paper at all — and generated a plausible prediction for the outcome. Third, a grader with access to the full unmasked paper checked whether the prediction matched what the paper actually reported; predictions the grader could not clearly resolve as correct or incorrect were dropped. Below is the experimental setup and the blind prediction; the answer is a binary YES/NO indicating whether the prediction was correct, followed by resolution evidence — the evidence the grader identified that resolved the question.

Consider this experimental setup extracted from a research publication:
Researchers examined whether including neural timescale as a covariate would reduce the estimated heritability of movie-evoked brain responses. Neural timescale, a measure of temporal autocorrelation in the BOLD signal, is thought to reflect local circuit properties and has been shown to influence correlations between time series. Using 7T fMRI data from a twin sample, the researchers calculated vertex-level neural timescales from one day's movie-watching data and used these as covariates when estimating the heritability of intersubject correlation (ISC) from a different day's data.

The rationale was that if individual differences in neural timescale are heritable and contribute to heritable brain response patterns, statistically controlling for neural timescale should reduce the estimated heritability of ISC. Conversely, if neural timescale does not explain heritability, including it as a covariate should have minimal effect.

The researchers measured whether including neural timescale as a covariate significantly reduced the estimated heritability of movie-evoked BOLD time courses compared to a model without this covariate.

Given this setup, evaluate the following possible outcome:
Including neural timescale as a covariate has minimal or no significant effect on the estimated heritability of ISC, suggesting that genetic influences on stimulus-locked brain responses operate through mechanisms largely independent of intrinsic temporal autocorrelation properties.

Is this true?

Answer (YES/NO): NO